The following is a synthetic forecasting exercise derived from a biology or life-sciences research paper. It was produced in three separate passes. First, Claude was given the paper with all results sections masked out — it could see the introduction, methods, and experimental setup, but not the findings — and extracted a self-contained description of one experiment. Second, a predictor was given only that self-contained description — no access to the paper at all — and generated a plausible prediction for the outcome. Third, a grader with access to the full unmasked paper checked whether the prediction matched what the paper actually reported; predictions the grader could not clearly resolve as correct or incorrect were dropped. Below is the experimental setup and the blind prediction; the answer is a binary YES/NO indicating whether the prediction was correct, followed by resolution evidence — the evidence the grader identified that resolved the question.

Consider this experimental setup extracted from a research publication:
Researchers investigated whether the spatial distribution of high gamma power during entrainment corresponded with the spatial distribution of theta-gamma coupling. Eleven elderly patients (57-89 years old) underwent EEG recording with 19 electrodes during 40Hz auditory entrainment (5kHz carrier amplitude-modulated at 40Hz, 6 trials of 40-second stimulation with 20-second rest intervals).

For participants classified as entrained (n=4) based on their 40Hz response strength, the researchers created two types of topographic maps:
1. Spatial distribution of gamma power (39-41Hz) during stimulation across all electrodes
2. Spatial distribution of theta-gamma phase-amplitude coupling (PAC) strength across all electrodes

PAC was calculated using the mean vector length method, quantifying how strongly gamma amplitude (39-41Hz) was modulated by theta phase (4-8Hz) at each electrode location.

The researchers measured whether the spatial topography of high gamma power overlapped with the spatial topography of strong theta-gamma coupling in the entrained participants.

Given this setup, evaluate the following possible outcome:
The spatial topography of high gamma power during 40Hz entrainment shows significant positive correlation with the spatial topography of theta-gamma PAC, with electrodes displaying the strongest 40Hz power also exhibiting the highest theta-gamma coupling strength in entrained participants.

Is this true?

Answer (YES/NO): YES